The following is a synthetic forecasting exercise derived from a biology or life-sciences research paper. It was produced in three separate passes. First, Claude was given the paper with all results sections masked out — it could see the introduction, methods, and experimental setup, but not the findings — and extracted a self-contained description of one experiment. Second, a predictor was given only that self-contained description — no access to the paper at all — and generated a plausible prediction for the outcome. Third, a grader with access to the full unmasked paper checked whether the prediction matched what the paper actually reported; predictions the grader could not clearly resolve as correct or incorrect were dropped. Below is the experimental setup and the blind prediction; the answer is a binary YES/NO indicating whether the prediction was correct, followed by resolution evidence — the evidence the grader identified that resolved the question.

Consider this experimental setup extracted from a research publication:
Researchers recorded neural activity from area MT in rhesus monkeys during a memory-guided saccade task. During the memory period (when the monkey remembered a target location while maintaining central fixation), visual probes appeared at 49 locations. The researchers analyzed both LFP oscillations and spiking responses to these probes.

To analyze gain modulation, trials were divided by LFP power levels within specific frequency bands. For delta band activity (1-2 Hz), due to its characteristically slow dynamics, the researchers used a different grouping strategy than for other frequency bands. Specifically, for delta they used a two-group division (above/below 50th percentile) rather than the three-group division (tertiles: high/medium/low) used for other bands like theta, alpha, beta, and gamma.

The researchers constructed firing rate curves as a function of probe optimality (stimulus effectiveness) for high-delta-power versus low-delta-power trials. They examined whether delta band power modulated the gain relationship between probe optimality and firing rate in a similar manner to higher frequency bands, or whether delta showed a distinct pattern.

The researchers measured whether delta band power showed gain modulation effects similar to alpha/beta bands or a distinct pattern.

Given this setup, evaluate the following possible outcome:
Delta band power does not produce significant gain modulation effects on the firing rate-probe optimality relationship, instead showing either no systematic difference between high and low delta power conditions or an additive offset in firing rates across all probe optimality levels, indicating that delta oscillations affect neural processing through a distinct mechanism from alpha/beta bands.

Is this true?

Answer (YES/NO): YES